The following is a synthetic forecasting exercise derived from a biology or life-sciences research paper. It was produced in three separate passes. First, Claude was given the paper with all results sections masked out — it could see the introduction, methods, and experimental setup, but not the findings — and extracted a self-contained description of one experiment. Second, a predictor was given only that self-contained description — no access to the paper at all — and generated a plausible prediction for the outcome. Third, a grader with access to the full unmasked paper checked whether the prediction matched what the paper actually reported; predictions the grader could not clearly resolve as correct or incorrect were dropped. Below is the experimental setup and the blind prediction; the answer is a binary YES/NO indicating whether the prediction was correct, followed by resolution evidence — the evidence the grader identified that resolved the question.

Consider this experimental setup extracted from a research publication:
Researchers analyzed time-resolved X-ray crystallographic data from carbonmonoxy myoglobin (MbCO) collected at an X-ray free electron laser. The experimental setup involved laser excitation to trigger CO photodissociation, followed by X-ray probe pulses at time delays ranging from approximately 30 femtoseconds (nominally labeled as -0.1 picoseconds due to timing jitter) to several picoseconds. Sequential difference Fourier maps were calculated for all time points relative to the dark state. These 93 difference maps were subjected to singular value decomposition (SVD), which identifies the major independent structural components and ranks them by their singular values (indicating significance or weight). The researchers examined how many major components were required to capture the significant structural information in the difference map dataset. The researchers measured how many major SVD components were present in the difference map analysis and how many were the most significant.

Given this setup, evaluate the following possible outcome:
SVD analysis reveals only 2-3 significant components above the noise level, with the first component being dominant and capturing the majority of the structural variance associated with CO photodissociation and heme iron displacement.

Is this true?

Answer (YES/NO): NO